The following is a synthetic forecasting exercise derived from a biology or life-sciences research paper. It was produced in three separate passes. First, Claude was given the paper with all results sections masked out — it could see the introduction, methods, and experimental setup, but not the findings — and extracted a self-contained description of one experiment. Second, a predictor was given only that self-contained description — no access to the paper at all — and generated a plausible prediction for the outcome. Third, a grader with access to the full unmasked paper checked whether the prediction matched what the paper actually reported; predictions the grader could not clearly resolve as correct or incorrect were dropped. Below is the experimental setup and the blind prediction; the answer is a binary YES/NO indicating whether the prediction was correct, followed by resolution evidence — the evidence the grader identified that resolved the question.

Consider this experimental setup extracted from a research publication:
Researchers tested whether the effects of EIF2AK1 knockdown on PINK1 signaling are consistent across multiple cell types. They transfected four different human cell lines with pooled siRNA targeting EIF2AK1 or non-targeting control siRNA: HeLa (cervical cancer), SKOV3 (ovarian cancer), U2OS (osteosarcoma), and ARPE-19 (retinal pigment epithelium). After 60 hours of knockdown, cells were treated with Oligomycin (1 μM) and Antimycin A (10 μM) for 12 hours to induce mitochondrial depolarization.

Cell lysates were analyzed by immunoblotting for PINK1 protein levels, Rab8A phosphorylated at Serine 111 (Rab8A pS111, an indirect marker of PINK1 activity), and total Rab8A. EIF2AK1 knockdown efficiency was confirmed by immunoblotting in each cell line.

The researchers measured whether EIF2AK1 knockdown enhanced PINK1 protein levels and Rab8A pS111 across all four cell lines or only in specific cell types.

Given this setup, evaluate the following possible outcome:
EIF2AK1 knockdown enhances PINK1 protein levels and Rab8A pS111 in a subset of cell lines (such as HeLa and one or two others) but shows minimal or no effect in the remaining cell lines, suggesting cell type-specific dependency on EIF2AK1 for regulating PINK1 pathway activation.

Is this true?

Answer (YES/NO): NO